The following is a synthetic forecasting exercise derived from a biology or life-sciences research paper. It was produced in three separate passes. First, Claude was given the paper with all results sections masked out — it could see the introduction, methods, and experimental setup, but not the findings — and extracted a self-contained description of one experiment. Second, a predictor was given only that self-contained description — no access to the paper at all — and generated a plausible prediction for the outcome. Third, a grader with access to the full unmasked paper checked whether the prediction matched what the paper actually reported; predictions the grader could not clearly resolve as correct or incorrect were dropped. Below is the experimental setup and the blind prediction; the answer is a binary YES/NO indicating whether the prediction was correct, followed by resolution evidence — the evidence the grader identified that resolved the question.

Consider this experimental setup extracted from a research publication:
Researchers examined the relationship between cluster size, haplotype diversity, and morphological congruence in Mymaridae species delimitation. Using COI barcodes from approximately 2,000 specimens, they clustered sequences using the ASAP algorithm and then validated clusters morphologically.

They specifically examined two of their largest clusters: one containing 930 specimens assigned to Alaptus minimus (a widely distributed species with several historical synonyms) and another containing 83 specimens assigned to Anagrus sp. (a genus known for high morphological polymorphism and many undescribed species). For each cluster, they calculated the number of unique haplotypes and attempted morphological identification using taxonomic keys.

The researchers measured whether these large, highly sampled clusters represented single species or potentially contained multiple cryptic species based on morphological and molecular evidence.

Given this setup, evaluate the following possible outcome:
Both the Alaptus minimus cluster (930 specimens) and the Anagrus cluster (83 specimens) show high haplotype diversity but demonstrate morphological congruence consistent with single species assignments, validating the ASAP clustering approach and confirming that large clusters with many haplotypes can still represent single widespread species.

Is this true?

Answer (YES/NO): NO